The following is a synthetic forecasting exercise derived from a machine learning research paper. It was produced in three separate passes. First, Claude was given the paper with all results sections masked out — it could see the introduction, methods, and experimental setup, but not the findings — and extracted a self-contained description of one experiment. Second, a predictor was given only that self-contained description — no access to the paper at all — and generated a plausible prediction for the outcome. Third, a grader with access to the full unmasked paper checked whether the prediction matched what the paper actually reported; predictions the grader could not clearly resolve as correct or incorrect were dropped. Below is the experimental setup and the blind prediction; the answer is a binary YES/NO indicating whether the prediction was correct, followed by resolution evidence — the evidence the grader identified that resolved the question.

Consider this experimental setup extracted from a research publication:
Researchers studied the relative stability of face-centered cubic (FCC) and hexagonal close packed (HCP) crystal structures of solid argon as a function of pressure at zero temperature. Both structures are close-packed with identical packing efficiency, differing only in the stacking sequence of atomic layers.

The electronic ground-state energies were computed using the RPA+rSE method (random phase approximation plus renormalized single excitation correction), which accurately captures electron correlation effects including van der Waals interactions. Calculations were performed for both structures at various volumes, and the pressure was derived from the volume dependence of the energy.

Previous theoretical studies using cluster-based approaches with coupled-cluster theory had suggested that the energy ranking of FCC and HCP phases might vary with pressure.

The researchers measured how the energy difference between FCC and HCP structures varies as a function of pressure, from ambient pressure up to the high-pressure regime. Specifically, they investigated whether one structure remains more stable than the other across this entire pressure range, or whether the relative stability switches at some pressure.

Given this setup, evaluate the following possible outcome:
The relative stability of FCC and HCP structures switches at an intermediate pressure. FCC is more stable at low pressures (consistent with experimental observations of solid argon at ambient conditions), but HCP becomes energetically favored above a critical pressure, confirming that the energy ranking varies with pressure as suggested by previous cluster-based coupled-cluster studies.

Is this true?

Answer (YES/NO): YES